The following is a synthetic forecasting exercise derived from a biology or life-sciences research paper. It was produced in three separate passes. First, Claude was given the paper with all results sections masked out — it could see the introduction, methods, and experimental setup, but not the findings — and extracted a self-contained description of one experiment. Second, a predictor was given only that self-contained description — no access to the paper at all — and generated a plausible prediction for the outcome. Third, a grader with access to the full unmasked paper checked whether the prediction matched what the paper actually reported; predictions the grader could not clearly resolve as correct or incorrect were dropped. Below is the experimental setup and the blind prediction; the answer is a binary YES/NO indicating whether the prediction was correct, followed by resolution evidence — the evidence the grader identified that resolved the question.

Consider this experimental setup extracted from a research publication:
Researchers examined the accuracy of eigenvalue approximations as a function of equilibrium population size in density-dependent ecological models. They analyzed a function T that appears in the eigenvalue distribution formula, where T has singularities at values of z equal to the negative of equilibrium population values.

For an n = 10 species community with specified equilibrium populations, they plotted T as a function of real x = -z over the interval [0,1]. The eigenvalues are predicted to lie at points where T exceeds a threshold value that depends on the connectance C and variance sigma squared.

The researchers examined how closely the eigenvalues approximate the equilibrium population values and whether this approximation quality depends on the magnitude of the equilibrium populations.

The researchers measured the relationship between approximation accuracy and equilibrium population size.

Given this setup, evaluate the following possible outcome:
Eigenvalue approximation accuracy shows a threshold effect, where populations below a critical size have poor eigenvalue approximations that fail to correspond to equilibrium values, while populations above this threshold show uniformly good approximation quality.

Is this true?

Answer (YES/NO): NO